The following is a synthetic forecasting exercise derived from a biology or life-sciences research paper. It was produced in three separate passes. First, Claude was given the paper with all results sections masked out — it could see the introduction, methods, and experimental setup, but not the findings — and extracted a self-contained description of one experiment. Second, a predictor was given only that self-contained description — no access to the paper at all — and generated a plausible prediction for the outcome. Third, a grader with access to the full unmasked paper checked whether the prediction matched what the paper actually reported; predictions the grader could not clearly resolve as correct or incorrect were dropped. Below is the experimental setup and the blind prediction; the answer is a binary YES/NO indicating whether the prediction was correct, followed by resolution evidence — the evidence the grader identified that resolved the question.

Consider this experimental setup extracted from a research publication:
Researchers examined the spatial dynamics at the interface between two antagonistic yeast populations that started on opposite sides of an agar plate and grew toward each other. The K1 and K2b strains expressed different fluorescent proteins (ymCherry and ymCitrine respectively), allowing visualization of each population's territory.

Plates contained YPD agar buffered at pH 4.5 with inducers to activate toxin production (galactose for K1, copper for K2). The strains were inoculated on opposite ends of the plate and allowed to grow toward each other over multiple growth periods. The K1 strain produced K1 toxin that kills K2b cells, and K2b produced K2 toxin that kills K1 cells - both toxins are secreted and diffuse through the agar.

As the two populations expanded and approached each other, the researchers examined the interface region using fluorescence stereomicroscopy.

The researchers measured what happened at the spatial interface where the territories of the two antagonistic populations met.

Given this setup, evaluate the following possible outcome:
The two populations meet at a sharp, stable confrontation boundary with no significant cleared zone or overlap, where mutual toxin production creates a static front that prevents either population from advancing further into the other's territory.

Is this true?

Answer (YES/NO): NO